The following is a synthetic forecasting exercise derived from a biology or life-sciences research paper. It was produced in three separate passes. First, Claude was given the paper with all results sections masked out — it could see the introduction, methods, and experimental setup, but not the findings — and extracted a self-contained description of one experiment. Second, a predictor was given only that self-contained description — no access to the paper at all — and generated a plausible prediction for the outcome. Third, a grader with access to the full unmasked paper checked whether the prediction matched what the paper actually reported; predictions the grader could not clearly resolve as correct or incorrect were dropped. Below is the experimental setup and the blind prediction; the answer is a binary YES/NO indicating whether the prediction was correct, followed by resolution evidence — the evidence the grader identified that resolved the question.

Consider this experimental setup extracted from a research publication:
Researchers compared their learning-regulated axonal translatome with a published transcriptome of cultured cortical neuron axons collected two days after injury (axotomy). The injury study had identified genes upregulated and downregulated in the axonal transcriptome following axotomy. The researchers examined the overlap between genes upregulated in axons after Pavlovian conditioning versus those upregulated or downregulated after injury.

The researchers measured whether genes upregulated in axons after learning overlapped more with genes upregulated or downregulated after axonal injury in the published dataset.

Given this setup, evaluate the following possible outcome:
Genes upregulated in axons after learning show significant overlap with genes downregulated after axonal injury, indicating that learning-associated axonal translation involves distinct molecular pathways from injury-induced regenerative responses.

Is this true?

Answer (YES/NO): NO